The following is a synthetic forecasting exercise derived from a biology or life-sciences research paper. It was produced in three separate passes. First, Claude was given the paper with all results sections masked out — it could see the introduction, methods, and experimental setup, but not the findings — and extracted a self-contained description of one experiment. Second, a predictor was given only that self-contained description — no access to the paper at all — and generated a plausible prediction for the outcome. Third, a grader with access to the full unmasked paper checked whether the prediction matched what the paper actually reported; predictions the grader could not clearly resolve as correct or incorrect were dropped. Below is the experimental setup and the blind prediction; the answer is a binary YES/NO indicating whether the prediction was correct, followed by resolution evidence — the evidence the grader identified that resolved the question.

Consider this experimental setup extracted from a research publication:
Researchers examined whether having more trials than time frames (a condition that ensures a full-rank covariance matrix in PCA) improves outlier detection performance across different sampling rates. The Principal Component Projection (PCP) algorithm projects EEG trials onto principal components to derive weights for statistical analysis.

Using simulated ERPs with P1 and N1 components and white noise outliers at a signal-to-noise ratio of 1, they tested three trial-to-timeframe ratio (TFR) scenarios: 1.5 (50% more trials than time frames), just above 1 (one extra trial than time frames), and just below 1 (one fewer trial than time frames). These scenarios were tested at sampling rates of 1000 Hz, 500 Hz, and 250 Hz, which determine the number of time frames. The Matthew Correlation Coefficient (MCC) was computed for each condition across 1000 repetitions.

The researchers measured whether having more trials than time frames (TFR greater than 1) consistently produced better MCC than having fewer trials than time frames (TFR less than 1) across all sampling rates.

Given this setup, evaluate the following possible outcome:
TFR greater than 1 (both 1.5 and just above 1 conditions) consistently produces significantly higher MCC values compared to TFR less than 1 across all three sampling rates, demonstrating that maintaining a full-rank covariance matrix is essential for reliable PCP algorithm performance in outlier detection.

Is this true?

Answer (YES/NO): YES